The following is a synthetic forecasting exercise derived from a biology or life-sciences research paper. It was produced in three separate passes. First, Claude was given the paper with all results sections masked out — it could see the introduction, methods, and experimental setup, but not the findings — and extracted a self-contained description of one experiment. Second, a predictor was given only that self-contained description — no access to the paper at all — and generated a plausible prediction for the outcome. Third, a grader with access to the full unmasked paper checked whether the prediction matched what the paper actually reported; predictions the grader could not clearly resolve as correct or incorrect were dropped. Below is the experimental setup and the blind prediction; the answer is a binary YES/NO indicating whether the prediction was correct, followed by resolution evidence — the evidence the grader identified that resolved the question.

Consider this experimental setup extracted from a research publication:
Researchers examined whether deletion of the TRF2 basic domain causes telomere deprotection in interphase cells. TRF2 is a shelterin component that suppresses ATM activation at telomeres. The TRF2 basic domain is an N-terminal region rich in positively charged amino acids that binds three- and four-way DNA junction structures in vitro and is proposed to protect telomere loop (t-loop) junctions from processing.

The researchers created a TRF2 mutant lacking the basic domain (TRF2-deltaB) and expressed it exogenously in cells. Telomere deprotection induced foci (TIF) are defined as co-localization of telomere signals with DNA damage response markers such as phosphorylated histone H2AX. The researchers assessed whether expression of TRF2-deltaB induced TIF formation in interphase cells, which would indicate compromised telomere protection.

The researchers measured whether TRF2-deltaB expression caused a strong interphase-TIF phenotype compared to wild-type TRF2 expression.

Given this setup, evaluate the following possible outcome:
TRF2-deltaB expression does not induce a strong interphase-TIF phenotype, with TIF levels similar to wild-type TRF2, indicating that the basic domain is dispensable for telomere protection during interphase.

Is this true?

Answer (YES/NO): YES